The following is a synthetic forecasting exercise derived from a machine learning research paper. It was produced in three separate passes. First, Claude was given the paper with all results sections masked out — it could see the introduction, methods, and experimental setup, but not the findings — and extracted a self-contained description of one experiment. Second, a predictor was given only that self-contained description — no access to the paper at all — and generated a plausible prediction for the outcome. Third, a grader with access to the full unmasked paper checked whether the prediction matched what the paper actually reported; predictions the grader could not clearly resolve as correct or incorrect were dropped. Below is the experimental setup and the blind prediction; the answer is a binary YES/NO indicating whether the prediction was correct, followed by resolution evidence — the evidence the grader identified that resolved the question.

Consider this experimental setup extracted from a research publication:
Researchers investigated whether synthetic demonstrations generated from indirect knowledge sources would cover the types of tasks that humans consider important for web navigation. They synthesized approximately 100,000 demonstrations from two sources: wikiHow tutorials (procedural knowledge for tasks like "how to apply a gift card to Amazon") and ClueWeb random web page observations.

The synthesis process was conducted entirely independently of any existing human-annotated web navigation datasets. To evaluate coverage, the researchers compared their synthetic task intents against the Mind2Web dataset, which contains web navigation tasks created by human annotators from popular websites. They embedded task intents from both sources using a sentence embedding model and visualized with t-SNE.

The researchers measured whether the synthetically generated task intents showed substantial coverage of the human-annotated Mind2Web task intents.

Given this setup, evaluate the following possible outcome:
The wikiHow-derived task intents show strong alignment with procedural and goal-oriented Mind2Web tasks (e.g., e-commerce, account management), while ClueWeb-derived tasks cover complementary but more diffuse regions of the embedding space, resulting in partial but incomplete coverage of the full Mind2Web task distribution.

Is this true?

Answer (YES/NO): NO